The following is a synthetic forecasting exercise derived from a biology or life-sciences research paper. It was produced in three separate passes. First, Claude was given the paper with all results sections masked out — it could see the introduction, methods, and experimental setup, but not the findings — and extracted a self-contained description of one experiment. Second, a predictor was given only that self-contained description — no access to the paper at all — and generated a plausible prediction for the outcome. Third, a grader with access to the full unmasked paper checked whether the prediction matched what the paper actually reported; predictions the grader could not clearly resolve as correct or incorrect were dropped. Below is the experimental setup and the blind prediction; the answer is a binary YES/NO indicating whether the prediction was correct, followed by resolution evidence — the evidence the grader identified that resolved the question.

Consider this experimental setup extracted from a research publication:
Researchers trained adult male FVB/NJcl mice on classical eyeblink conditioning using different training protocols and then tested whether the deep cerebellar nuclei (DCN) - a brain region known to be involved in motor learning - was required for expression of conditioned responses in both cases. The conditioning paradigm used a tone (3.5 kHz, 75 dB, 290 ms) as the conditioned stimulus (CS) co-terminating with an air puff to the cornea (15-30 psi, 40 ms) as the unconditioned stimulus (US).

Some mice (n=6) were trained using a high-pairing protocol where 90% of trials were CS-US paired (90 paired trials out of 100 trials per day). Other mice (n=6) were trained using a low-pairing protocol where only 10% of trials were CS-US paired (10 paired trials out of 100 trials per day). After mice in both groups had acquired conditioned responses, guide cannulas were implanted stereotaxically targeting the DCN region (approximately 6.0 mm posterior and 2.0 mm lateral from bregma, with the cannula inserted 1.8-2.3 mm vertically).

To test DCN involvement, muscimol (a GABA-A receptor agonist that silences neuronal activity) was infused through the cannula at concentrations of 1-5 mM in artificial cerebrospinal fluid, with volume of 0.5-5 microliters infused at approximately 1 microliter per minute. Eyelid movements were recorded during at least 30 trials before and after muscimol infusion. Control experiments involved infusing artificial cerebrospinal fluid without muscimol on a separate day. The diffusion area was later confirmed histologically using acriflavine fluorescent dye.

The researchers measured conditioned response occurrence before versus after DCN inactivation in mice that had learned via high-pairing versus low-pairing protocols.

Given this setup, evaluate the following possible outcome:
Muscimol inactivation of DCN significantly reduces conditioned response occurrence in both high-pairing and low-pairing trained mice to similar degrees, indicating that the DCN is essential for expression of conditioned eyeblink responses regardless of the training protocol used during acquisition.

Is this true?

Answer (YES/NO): YES